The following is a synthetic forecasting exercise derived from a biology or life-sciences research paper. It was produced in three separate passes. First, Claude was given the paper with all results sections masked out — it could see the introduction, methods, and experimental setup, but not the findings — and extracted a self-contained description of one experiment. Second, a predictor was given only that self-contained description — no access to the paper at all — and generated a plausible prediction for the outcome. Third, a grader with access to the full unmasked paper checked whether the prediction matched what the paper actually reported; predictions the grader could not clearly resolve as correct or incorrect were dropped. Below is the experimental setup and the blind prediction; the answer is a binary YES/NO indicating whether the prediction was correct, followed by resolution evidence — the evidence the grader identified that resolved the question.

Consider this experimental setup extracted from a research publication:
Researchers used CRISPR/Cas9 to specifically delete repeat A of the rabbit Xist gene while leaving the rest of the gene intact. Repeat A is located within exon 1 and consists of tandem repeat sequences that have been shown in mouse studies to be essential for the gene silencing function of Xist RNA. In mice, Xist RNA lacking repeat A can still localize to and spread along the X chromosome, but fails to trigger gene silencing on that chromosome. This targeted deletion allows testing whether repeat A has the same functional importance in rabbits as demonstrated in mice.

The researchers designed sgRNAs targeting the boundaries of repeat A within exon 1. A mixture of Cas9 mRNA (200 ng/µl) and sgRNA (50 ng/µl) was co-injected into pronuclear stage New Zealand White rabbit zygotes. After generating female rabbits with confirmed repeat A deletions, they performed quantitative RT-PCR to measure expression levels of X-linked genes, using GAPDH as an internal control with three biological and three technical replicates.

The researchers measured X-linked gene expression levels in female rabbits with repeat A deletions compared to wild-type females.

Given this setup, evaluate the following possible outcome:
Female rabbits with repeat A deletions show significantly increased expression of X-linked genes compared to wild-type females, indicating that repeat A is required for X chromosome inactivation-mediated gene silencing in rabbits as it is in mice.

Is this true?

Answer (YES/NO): NO